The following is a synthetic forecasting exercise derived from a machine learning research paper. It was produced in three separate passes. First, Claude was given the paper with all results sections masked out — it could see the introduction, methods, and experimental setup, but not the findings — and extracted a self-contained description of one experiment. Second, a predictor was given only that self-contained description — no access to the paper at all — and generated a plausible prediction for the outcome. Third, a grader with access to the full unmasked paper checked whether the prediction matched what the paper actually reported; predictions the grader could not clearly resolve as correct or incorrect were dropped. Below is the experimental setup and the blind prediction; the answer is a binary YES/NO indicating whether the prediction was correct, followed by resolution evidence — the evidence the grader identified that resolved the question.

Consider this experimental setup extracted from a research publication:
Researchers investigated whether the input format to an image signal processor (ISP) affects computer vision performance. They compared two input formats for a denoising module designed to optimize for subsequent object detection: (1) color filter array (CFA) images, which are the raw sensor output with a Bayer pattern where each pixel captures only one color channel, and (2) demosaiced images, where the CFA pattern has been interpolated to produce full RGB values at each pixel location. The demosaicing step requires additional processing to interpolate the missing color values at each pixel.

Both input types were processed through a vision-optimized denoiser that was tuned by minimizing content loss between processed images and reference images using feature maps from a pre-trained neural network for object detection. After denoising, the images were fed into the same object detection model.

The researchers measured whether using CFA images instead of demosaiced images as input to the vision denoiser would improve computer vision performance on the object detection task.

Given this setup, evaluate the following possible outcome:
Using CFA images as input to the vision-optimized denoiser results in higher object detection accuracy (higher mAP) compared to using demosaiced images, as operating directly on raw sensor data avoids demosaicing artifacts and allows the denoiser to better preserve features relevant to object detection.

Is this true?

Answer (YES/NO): NO